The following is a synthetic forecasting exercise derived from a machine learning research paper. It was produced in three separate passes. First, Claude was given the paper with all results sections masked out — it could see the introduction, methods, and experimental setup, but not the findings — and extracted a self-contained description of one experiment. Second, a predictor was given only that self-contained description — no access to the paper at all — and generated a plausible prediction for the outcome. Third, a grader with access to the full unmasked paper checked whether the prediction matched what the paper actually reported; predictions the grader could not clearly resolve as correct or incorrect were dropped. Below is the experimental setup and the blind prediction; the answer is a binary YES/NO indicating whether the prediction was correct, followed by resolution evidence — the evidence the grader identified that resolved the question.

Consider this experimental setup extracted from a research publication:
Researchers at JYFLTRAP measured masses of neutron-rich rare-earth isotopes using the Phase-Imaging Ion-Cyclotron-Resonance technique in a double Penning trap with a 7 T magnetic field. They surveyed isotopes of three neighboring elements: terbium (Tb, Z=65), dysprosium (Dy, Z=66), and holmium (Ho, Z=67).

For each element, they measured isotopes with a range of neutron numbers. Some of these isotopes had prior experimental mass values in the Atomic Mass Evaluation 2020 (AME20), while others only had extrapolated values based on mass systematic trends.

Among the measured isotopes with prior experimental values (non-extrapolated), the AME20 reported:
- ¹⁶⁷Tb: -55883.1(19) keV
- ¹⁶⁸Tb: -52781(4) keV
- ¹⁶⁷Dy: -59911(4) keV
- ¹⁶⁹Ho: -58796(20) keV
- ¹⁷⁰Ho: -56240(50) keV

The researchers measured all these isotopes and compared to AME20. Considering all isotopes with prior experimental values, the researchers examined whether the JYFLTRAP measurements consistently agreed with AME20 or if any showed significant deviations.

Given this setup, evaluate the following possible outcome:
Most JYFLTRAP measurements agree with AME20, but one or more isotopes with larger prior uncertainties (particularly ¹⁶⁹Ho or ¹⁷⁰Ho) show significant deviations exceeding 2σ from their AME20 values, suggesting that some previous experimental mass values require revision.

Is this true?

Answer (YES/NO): NO